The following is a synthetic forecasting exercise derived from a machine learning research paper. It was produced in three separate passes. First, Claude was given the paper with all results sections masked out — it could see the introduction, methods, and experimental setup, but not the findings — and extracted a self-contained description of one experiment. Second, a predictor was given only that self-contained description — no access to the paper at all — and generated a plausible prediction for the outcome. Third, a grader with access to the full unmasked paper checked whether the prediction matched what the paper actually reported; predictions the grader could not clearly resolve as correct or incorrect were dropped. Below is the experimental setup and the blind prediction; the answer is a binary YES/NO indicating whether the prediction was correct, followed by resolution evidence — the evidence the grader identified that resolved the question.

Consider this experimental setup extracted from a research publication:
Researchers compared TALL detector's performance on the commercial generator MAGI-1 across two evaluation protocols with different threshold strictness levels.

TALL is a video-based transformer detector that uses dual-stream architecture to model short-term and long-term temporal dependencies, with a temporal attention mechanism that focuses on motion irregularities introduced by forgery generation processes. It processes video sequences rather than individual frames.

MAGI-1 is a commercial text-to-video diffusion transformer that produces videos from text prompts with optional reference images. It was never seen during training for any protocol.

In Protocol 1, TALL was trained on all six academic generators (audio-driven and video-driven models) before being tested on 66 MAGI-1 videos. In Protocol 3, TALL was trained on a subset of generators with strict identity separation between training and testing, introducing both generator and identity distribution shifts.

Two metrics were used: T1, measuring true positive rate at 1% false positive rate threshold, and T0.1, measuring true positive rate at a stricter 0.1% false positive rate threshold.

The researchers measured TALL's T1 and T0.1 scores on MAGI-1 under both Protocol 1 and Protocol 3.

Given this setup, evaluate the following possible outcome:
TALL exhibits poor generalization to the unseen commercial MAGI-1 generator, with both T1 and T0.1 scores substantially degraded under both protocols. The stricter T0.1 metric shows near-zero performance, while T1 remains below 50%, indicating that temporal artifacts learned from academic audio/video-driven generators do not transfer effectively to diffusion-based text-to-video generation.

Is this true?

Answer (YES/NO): NO